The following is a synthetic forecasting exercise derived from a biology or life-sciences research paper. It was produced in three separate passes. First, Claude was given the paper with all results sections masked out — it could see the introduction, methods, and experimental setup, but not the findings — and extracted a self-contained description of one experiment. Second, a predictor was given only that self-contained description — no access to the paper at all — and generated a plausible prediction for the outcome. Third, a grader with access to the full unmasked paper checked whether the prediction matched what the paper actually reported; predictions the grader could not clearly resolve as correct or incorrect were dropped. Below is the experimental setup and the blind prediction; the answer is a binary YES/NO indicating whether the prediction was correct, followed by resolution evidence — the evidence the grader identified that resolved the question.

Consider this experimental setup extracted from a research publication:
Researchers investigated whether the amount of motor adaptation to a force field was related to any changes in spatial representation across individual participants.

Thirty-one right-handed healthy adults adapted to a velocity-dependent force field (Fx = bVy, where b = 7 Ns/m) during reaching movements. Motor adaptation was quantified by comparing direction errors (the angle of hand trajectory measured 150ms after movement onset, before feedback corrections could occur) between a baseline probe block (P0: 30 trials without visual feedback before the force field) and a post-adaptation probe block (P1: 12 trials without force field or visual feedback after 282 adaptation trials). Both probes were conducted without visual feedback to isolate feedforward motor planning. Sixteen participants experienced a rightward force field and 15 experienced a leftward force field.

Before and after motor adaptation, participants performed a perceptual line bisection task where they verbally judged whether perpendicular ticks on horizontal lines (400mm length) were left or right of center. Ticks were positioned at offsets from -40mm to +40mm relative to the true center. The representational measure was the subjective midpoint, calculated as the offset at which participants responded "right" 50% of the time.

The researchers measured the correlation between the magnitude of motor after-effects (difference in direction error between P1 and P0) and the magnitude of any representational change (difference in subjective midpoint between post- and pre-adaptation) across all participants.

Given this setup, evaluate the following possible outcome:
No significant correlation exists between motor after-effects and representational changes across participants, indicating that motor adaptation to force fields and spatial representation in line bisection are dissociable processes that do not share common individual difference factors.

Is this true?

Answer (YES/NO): YES